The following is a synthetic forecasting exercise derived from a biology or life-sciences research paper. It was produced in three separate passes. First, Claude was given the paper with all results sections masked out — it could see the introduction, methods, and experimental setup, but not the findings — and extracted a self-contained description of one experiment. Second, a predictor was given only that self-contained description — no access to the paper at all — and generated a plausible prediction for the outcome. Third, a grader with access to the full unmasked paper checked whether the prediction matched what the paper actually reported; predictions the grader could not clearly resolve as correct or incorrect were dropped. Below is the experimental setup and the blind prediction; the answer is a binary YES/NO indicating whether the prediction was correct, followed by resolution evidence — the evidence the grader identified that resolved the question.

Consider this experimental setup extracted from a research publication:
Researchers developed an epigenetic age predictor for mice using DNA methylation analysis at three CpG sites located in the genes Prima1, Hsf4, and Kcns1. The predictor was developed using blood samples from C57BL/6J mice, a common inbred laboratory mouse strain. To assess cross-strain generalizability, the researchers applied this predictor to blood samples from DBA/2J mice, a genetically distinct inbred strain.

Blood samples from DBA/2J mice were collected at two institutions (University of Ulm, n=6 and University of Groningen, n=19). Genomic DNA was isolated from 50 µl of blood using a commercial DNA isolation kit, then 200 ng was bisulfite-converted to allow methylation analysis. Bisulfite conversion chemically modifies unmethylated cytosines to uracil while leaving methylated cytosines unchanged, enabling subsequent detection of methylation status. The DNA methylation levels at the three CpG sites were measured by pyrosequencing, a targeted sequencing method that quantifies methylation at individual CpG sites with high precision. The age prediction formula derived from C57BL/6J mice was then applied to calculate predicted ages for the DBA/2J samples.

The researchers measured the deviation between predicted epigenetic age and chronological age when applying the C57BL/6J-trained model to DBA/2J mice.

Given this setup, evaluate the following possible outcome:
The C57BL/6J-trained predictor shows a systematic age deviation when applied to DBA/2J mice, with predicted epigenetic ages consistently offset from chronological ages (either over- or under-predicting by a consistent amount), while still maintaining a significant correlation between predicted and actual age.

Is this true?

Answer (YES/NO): YES